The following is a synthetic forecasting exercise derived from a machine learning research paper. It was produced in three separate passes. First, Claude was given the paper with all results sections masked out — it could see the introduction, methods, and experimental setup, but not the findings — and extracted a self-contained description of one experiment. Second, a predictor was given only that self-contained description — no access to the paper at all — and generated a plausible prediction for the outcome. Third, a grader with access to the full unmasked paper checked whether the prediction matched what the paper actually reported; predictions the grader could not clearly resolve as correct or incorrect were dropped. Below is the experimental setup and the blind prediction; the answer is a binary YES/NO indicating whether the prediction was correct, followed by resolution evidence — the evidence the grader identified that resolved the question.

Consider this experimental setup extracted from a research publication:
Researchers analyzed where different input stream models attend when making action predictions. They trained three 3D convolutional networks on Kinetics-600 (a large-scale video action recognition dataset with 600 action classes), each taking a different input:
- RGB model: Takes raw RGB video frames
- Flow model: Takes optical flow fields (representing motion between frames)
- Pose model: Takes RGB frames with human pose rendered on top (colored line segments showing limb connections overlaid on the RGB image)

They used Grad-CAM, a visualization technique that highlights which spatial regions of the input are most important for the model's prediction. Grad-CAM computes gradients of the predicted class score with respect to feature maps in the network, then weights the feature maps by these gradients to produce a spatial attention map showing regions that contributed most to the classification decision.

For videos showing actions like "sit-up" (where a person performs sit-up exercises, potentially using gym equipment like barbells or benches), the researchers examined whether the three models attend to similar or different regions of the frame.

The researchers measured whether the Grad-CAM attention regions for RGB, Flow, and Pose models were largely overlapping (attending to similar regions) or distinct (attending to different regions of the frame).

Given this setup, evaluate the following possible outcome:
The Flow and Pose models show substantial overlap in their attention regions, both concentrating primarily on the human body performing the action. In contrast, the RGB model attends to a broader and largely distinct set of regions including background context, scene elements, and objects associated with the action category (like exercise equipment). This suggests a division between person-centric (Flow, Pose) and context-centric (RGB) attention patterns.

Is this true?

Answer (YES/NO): NO